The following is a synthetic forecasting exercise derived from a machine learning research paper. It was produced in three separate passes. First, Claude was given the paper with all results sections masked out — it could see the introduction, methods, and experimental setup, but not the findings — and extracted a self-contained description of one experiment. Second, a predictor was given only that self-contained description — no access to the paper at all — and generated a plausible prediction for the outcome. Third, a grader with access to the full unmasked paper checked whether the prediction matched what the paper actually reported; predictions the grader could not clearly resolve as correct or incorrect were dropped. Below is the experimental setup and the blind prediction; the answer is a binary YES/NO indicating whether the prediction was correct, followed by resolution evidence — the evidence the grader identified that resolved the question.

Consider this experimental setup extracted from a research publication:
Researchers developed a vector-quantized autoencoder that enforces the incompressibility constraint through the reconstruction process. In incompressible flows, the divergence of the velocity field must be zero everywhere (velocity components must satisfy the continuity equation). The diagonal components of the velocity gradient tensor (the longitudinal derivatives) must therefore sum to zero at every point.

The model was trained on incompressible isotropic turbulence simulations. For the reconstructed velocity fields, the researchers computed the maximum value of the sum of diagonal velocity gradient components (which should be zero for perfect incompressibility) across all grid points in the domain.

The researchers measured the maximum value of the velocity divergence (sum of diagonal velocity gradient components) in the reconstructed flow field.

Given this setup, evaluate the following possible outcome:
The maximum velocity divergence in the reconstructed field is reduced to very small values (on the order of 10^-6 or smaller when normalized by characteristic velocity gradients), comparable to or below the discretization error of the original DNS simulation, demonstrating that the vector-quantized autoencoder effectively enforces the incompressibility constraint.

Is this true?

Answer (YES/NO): YES